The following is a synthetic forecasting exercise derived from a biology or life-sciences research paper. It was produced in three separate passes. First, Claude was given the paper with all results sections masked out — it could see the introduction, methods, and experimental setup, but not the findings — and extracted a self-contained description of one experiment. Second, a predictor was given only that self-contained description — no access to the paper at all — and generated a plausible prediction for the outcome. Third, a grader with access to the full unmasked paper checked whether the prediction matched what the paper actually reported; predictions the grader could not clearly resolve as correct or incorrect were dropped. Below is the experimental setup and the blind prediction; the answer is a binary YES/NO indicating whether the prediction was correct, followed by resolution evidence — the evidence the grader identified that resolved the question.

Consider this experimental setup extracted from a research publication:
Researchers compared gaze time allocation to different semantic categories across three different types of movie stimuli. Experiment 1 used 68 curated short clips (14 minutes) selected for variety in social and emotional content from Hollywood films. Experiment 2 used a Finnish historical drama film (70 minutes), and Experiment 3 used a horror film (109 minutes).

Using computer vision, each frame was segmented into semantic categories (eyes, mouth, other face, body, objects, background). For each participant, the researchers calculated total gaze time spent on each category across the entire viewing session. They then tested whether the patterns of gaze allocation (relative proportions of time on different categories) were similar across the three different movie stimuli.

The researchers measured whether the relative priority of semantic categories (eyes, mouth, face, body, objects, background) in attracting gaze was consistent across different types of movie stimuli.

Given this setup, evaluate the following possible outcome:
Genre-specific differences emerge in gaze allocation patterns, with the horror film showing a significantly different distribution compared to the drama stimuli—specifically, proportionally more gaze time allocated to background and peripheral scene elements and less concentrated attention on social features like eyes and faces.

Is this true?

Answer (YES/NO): NO